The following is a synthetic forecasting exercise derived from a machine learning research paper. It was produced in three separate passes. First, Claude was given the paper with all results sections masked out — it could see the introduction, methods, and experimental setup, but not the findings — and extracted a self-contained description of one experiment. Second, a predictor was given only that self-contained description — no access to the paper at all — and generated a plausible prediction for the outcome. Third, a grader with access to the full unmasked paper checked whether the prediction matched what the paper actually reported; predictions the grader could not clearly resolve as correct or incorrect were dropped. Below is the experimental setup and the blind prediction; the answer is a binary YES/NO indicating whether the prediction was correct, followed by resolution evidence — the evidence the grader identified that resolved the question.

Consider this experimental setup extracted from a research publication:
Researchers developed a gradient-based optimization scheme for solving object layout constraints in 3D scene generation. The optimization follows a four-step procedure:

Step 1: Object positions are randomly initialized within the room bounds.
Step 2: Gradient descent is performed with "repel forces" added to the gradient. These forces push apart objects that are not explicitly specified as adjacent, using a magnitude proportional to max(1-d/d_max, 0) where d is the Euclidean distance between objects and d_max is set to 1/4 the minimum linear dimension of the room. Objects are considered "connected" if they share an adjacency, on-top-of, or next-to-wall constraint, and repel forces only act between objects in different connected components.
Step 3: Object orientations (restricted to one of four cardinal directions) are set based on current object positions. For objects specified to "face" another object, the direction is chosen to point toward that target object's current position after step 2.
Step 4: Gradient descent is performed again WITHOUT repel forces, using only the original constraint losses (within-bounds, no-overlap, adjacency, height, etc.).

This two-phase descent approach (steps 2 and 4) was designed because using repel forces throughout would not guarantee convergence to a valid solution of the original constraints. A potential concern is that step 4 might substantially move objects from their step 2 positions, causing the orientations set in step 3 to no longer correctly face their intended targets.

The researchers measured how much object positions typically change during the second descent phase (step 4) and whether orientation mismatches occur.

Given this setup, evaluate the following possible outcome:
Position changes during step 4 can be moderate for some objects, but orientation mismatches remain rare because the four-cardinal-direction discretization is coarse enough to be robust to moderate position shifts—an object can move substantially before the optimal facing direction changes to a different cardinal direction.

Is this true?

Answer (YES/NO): NO